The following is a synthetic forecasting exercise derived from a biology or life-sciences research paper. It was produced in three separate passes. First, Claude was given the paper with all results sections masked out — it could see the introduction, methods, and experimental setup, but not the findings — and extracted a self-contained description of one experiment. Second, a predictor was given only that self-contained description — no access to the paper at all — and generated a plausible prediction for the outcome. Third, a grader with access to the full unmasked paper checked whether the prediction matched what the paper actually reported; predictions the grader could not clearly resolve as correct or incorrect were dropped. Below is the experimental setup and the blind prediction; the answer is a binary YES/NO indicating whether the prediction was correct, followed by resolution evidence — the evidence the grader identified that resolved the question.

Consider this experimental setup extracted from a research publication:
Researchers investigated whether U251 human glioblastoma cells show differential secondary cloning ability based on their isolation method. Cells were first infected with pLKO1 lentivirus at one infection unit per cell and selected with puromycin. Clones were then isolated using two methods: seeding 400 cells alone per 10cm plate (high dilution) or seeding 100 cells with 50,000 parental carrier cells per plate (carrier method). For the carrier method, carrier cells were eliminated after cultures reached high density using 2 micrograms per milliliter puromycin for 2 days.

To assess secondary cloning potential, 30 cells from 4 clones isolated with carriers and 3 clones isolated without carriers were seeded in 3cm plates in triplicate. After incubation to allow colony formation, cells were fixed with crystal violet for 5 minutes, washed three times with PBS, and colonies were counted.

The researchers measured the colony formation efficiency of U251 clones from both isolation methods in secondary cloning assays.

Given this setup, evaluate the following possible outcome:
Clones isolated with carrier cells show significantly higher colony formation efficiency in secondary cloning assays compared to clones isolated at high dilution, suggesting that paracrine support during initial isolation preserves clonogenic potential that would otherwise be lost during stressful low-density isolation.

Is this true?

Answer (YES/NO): NO